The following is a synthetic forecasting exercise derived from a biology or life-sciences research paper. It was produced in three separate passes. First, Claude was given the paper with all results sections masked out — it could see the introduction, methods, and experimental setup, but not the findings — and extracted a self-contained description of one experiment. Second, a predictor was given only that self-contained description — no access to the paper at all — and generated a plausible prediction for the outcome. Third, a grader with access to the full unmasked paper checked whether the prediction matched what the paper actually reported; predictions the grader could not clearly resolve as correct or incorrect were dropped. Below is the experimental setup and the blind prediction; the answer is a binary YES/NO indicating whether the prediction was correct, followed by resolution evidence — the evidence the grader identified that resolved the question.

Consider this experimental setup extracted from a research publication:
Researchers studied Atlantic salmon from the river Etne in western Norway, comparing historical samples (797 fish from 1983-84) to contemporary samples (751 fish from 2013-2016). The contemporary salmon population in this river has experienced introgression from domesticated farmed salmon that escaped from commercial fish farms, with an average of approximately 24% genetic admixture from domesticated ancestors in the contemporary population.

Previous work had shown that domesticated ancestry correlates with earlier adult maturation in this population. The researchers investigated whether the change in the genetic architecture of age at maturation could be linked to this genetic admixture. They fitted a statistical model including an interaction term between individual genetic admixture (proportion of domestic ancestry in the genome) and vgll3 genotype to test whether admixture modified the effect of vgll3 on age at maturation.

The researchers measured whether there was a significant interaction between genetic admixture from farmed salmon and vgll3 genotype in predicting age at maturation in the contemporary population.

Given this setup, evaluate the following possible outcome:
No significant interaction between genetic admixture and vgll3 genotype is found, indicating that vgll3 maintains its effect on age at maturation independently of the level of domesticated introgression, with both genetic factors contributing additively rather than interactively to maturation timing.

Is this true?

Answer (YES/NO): NO